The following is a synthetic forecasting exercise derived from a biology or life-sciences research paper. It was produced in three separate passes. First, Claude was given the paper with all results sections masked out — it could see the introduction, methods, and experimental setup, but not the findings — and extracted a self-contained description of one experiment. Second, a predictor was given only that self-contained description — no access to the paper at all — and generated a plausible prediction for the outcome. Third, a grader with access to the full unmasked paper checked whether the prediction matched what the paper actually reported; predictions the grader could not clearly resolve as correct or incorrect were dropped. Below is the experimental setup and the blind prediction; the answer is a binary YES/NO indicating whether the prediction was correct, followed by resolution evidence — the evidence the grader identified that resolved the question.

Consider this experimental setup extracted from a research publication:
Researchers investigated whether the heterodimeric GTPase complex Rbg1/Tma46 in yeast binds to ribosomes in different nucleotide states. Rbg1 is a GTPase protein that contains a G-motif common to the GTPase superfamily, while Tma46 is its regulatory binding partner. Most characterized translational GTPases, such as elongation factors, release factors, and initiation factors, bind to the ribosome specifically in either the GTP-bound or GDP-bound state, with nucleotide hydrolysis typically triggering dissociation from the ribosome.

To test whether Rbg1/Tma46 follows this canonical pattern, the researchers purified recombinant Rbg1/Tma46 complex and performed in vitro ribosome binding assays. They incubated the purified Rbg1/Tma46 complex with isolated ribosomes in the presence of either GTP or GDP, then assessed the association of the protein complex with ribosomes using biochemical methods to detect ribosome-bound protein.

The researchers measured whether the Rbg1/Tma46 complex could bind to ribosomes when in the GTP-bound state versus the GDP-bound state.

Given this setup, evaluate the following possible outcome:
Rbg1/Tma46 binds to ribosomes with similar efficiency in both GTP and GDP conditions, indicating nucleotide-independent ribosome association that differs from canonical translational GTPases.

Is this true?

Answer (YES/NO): YES